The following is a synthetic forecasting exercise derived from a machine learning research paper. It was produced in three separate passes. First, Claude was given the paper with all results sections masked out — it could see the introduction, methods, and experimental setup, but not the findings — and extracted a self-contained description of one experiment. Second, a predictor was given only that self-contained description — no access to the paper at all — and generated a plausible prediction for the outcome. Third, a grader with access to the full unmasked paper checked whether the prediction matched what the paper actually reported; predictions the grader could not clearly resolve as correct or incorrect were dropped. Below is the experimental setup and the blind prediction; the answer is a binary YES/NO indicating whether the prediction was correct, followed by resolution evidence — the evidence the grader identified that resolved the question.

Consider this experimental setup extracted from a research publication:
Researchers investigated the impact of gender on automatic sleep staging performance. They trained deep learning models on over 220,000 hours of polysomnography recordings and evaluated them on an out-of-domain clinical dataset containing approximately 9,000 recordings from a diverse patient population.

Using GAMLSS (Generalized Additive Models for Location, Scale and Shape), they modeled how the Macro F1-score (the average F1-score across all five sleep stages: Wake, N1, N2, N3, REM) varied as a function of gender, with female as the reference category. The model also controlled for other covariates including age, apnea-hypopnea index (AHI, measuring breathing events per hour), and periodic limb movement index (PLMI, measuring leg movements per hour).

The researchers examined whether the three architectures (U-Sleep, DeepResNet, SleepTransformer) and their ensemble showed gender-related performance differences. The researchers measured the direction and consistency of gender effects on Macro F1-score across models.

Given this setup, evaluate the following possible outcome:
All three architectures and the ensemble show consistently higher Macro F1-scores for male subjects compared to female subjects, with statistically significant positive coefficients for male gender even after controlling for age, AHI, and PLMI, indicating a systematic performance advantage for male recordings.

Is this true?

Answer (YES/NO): NO